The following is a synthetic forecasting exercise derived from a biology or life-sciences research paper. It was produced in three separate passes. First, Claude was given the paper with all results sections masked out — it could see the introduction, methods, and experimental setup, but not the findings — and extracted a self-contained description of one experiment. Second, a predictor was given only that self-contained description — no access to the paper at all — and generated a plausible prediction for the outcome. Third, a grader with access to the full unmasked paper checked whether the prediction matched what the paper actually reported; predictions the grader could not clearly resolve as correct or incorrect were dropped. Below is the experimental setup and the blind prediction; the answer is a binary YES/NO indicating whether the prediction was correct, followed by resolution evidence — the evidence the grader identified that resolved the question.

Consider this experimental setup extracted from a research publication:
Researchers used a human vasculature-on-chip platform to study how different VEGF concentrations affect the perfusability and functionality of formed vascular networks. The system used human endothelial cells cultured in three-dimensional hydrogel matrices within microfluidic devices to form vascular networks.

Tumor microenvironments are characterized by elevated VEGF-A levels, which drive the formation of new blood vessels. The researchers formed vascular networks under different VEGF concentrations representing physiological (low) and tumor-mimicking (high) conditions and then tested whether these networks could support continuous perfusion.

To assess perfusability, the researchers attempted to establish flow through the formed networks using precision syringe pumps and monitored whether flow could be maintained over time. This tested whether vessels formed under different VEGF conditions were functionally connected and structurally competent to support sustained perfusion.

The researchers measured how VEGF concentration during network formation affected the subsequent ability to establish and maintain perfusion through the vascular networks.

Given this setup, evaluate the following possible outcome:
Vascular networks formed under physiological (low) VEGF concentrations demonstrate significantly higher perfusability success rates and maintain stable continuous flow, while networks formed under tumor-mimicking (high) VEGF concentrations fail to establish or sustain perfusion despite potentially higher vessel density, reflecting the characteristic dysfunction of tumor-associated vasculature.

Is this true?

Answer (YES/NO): NO